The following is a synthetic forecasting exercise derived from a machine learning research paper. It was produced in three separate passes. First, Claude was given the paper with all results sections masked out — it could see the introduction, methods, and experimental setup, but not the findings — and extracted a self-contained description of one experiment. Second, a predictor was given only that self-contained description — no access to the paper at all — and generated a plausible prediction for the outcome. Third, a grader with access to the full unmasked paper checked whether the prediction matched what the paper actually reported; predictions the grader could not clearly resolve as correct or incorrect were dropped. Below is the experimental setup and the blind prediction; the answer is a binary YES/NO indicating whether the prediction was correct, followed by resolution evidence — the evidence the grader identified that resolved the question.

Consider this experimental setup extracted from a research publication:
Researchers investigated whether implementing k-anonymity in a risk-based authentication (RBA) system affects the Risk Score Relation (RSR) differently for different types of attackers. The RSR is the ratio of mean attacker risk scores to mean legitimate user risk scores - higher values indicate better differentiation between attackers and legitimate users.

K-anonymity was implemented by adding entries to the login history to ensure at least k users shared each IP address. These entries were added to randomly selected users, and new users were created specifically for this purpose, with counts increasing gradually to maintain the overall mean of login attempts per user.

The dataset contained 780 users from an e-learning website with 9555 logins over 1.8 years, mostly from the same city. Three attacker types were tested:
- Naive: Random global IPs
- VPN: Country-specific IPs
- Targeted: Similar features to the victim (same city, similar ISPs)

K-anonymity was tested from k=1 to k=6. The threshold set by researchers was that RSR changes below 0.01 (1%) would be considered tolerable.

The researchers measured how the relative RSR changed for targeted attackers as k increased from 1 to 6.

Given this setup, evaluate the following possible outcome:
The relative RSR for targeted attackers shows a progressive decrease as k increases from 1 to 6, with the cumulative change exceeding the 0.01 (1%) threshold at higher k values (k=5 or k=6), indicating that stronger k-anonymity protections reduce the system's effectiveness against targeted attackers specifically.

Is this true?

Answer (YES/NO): NO